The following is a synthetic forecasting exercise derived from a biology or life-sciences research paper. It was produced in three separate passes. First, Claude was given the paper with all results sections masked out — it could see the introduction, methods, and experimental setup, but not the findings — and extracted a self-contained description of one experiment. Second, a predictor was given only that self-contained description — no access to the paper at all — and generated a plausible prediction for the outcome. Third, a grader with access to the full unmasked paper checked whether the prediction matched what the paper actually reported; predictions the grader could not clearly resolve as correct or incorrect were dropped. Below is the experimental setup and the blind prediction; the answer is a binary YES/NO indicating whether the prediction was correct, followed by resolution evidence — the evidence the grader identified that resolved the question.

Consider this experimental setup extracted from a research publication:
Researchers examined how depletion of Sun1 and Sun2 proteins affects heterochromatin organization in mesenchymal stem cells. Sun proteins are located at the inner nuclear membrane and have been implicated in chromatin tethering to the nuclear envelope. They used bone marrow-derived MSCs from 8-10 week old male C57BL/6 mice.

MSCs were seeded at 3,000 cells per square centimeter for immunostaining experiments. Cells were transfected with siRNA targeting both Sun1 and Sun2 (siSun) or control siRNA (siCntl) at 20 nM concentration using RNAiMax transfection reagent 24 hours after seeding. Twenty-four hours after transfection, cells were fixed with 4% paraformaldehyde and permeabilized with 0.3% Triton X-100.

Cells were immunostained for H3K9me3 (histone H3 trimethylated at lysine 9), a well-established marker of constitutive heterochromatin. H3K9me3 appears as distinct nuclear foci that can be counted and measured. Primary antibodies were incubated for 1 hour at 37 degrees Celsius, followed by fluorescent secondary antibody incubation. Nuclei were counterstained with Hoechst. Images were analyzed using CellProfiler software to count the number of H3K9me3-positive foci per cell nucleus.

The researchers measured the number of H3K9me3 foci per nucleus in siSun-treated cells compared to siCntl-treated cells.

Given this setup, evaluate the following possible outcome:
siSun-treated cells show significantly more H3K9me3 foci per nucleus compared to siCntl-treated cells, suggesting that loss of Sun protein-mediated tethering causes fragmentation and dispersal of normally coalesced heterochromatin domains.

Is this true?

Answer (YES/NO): NO